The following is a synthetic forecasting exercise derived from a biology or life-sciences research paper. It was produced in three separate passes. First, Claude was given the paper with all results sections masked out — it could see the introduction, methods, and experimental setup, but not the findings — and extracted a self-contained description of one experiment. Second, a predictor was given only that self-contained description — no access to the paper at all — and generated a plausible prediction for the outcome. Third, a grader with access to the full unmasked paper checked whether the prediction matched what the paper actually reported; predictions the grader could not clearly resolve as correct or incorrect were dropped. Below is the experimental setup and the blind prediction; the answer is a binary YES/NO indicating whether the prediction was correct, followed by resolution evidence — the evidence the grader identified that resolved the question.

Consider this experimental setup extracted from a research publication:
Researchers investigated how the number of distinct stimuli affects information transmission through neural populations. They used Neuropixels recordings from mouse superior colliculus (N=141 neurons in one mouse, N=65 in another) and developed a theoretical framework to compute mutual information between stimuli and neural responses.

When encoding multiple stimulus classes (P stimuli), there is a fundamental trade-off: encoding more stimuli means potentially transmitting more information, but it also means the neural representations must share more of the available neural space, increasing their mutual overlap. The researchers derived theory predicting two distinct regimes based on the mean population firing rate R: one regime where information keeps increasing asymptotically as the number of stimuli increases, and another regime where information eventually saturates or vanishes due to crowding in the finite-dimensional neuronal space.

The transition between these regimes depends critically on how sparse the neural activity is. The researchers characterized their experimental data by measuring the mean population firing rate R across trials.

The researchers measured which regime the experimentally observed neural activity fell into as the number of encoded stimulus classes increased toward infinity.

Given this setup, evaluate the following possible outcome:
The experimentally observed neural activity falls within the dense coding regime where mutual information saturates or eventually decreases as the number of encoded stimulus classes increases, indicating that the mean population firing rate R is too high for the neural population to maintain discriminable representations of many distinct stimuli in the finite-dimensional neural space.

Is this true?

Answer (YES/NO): NO